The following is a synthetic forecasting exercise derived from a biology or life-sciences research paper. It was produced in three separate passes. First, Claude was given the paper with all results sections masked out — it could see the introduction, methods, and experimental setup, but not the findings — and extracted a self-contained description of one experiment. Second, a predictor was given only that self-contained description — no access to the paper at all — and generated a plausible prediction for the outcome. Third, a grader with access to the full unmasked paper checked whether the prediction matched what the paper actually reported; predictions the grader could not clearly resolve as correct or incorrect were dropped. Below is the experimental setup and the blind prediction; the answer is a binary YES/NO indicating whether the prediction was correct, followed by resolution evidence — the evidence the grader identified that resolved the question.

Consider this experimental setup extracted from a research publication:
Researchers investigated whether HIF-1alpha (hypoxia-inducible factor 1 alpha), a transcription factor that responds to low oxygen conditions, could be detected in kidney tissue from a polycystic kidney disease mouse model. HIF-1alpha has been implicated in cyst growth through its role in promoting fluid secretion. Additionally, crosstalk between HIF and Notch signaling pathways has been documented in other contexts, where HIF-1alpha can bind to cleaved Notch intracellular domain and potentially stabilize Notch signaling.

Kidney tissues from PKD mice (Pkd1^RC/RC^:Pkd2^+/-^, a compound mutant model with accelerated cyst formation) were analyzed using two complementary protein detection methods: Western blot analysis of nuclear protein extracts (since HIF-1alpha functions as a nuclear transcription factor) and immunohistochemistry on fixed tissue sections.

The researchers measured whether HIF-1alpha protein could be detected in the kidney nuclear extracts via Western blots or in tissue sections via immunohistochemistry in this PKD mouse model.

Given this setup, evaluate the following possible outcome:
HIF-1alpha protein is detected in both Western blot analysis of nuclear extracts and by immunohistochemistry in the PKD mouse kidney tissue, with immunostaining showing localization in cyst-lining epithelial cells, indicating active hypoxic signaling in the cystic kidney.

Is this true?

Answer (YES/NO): NO